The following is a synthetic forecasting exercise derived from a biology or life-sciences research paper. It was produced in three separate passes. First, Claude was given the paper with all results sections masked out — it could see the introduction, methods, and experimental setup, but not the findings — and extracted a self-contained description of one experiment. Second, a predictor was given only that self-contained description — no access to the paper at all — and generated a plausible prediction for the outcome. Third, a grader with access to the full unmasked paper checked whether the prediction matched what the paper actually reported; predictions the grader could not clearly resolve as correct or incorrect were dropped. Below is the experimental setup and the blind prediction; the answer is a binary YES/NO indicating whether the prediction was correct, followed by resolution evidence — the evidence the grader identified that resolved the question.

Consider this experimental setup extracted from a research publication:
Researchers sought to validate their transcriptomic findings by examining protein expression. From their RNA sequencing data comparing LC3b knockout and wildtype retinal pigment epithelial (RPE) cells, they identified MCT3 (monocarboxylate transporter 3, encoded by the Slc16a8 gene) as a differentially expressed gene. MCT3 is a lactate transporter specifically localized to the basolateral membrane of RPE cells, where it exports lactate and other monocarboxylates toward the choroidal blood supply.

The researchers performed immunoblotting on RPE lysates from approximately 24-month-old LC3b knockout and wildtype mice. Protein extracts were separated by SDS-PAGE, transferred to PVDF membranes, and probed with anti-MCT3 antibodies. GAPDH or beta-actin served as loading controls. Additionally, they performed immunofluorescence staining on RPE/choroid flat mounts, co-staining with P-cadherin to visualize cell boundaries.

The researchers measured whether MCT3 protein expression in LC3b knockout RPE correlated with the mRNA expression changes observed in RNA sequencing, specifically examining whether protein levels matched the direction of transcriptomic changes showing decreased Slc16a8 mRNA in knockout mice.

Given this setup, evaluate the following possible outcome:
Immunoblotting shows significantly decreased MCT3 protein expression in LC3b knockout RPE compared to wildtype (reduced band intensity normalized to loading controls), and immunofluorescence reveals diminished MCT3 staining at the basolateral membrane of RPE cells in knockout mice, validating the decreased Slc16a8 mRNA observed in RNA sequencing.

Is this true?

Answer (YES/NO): YES